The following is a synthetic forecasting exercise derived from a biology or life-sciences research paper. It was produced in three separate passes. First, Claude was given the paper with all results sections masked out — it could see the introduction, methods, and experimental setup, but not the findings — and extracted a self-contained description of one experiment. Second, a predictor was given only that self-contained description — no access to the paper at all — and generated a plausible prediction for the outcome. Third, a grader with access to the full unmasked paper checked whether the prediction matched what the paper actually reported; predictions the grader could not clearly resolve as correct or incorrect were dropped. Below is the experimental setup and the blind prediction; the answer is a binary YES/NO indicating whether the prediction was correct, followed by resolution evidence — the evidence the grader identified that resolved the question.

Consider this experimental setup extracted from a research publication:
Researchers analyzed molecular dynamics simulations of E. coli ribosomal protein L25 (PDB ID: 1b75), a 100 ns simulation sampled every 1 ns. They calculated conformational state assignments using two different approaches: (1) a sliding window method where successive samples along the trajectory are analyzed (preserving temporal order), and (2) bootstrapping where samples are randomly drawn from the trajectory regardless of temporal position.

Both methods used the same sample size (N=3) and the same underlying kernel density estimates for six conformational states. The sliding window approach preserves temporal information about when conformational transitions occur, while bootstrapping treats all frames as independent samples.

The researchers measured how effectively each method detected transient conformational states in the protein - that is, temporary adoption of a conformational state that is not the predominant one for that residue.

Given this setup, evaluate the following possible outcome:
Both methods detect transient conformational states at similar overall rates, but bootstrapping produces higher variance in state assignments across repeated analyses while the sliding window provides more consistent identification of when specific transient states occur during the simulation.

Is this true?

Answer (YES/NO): NO